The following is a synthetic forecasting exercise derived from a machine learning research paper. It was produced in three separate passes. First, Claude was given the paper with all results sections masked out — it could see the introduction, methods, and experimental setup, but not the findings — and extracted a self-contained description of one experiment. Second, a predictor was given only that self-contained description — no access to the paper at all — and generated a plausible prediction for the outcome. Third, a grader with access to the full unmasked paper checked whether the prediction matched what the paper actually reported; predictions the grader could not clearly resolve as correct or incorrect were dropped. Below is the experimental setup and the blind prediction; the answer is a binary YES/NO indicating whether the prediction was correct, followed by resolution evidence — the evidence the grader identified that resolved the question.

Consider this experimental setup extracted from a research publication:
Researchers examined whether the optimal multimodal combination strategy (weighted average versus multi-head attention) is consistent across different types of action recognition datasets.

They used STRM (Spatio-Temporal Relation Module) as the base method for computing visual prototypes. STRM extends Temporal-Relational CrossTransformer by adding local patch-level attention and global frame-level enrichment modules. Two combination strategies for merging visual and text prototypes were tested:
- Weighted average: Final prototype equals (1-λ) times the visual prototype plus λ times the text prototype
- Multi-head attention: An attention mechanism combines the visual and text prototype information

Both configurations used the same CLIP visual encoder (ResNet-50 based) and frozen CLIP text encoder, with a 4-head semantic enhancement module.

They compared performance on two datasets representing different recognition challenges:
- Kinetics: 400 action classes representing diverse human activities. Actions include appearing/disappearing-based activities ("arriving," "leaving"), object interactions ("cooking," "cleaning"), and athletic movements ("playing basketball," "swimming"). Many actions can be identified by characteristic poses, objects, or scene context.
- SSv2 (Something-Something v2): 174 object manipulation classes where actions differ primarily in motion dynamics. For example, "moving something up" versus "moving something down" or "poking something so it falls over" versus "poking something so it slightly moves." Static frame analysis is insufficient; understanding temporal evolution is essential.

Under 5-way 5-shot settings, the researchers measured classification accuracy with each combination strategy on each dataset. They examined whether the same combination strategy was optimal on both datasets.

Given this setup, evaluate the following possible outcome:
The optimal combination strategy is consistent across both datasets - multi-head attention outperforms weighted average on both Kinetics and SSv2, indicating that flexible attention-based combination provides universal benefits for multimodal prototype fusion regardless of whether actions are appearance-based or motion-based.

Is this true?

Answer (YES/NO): NO